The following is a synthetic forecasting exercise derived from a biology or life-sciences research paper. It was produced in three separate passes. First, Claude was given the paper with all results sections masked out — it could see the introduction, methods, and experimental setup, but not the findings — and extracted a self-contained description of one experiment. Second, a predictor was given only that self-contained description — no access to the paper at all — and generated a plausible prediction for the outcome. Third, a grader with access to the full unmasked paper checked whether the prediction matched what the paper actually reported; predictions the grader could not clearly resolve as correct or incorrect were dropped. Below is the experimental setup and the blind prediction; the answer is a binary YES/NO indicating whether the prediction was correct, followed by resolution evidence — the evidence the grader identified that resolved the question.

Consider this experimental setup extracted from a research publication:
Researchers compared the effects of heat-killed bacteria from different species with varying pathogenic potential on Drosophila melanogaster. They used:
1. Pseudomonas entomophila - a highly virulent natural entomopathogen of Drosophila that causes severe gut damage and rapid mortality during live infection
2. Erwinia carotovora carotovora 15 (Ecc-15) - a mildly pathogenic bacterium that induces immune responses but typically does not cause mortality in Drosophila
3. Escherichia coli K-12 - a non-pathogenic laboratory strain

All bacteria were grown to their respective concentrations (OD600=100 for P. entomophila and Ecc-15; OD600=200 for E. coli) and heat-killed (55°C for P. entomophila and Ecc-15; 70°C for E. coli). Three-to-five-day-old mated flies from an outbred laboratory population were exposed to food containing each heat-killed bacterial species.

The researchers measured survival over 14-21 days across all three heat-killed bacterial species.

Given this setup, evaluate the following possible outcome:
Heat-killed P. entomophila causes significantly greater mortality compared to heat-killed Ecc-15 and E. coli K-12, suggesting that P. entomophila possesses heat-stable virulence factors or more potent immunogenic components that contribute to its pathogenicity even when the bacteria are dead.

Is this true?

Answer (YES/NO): YES